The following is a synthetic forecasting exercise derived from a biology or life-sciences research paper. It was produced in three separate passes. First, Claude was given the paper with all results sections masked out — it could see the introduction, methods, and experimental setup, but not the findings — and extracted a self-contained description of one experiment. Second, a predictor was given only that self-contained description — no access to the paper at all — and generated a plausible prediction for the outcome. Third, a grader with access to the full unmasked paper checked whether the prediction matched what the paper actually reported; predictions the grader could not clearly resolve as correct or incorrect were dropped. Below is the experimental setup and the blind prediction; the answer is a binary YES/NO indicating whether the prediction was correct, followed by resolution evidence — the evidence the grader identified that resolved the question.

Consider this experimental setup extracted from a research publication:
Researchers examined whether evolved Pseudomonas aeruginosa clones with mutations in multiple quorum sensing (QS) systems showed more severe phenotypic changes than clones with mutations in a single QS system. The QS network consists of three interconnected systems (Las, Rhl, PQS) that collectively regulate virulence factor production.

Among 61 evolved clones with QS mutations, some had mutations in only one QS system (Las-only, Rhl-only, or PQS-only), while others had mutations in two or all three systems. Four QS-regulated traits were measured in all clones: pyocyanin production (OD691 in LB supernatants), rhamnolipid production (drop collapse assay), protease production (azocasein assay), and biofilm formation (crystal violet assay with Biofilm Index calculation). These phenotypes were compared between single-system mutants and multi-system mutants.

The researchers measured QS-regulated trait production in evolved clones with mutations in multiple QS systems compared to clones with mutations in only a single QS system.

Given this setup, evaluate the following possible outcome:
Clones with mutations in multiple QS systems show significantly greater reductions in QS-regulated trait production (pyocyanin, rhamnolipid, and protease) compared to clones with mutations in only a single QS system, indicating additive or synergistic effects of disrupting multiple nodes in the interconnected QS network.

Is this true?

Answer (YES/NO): NO